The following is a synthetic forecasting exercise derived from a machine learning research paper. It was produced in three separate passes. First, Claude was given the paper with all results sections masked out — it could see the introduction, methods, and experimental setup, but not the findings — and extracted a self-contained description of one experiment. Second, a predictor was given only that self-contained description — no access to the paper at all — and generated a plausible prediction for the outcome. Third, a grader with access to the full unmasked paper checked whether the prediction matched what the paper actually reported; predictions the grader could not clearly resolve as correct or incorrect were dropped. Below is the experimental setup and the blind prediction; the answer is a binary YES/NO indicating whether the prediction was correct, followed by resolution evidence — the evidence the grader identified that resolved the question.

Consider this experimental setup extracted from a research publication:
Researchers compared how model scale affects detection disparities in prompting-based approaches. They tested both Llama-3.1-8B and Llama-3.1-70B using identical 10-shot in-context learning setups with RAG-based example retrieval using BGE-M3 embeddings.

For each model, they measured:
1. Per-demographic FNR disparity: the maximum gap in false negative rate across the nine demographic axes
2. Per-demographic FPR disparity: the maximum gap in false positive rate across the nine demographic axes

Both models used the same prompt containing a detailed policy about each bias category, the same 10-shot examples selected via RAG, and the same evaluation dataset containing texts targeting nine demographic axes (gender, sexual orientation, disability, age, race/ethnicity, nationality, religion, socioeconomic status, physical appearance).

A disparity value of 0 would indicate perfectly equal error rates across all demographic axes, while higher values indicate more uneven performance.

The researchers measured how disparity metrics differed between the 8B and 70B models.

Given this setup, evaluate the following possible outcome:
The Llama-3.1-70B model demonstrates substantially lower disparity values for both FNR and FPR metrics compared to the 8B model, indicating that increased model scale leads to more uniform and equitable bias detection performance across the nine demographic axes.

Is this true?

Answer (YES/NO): NO